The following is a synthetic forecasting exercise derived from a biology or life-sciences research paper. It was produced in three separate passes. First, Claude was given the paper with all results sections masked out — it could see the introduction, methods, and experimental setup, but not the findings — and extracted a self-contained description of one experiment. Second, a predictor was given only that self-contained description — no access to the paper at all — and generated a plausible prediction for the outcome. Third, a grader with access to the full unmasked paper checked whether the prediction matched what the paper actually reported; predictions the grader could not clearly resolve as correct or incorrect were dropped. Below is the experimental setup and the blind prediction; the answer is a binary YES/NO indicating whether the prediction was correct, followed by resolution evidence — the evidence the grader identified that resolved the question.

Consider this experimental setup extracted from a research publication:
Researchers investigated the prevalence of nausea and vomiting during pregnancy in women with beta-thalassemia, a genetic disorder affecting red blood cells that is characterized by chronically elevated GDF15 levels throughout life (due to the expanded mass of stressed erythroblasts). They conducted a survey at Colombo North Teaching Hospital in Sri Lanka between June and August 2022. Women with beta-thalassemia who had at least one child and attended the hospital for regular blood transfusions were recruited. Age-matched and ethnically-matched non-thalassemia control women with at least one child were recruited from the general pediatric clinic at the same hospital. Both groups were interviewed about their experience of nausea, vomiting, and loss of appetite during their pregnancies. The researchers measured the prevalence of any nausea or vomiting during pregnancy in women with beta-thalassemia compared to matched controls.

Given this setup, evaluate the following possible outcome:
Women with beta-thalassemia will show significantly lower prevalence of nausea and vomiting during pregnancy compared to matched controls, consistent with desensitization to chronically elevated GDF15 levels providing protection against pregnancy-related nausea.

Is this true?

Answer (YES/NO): YES